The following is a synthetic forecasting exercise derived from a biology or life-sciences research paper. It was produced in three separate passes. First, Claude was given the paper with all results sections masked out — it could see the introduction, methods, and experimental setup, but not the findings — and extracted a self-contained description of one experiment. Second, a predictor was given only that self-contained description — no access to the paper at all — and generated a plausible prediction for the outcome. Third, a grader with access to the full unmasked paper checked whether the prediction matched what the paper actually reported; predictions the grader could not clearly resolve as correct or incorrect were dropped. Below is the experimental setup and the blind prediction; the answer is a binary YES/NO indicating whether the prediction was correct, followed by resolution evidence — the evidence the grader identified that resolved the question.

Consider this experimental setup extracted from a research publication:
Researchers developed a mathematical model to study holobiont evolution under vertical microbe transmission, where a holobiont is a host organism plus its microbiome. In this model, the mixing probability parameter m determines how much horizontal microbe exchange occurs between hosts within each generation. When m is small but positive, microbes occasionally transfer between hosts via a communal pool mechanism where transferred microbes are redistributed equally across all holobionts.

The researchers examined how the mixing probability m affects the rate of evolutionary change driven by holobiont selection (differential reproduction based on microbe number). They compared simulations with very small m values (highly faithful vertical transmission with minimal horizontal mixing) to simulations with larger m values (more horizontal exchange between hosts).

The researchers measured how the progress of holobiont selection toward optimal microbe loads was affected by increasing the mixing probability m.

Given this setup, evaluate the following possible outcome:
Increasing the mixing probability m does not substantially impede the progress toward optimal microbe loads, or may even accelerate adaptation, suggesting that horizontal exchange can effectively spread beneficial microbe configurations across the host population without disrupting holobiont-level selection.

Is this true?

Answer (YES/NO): NO